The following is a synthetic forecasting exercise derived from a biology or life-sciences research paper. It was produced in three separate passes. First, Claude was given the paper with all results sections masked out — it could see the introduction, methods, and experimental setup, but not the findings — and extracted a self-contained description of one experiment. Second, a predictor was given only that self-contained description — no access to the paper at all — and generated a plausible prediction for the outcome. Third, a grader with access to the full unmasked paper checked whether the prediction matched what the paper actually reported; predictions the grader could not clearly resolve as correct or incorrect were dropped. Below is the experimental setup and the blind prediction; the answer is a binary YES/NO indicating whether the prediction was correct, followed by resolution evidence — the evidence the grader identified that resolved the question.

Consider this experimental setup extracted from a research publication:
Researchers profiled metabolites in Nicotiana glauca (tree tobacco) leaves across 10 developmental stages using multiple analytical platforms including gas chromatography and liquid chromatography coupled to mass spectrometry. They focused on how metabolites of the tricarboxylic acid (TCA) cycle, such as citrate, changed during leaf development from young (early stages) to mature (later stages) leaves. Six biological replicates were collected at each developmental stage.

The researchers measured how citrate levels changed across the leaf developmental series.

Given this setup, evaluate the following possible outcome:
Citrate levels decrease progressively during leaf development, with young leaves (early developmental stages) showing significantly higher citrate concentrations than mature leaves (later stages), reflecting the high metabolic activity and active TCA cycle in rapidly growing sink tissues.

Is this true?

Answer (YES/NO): YES